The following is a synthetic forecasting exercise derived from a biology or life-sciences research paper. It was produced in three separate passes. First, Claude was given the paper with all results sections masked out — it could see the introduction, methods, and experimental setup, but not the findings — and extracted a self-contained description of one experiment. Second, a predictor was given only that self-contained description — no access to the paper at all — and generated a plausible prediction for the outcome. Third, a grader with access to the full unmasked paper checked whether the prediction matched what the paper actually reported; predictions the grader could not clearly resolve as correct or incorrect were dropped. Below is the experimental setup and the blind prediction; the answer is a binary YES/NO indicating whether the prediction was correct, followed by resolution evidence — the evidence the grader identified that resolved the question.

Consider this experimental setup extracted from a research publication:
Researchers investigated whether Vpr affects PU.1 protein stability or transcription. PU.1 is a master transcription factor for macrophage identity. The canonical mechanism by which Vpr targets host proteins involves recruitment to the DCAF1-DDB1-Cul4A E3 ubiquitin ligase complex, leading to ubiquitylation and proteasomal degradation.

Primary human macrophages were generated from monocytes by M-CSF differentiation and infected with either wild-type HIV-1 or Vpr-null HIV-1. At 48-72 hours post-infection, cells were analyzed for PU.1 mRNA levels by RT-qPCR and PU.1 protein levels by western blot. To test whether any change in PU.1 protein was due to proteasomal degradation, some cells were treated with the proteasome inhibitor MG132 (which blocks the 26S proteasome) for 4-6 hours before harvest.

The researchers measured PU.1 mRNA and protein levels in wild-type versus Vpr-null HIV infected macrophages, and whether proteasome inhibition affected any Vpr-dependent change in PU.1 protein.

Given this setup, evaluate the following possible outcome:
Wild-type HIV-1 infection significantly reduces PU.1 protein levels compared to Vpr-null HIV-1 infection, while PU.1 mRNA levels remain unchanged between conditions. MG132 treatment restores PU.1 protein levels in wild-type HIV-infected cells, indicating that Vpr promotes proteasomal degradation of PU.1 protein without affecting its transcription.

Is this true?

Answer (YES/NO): NO